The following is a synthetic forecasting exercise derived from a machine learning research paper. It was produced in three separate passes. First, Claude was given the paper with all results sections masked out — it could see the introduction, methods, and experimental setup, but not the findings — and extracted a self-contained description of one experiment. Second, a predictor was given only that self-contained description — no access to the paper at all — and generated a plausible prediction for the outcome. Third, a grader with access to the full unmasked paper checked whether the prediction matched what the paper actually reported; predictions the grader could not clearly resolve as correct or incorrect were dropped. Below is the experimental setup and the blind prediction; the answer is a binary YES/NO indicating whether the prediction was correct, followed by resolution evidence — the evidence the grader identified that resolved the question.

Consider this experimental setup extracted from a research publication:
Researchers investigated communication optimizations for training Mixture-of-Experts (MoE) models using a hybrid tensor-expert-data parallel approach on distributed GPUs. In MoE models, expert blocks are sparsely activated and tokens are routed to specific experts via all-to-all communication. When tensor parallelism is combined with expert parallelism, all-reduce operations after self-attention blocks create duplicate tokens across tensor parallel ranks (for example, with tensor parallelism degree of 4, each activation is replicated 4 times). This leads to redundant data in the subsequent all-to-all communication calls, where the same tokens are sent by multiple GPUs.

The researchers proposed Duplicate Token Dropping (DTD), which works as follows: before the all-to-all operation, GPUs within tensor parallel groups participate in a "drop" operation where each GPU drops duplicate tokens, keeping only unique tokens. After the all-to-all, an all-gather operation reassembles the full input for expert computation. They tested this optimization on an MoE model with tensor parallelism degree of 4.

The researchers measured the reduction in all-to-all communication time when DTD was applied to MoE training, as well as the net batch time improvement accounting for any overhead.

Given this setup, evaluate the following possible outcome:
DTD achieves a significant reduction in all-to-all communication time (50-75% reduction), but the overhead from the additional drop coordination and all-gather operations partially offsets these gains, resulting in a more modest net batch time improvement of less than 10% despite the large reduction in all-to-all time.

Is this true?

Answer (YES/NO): NO